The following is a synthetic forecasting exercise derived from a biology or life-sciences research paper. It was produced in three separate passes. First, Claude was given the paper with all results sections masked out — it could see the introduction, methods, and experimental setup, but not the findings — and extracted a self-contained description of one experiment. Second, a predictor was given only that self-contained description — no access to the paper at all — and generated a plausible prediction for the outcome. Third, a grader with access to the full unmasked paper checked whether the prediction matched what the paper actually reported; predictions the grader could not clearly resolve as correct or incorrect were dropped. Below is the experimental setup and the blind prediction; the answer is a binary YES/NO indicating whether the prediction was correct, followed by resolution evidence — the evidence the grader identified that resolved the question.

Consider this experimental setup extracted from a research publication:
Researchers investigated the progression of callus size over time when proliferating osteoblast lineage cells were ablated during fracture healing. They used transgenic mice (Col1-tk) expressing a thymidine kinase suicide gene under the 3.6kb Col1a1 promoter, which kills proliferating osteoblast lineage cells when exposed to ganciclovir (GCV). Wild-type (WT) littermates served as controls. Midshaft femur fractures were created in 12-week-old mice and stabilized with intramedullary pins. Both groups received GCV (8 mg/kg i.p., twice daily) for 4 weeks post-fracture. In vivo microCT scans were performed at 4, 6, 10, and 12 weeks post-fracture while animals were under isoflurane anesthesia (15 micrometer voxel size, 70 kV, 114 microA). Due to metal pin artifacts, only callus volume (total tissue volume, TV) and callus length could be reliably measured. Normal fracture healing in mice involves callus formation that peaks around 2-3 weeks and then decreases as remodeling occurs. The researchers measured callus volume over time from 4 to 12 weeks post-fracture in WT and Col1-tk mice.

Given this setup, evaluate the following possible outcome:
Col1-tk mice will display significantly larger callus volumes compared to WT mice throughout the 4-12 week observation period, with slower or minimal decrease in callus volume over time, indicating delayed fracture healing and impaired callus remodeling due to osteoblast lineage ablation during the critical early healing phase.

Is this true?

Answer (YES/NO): NO